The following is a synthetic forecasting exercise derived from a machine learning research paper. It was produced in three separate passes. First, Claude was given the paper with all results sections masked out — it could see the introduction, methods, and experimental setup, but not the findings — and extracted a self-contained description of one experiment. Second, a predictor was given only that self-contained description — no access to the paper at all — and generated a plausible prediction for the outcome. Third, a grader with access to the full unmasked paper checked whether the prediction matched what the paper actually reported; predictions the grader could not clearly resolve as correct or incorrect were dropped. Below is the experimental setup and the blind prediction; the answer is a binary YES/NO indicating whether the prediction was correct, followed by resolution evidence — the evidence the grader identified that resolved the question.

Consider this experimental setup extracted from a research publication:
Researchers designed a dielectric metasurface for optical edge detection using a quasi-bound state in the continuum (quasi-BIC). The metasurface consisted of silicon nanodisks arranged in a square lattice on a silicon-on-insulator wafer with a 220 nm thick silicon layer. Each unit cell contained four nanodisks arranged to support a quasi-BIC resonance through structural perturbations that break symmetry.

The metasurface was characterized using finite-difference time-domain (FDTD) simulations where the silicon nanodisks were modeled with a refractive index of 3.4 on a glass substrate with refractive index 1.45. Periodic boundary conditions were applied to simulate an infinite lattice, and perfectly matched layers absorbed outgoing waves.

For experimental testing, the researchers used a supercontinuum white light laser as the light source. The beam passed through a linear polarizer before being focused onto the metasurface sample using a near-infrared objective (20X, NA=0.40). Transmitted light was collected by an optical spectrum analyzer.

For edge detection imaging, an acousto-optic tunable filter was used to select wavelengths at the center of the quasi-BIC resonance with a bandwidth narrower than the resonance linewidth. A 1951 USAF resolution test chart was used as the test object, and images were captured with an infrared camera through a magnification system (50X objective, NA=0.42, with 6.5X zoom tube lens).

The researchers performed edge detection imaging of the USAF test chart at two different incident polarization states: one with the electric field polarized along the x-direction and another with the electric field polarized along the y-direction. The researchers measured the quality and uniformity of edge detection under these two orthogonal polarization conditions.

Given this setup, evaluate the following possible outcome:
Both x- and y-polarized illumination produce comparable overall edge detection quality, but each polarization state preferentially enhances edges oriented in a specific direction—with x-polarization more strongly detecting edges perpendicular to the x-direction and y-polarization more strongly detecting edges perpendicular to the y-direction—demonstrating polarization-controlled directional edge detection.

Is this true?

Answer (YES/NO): NO